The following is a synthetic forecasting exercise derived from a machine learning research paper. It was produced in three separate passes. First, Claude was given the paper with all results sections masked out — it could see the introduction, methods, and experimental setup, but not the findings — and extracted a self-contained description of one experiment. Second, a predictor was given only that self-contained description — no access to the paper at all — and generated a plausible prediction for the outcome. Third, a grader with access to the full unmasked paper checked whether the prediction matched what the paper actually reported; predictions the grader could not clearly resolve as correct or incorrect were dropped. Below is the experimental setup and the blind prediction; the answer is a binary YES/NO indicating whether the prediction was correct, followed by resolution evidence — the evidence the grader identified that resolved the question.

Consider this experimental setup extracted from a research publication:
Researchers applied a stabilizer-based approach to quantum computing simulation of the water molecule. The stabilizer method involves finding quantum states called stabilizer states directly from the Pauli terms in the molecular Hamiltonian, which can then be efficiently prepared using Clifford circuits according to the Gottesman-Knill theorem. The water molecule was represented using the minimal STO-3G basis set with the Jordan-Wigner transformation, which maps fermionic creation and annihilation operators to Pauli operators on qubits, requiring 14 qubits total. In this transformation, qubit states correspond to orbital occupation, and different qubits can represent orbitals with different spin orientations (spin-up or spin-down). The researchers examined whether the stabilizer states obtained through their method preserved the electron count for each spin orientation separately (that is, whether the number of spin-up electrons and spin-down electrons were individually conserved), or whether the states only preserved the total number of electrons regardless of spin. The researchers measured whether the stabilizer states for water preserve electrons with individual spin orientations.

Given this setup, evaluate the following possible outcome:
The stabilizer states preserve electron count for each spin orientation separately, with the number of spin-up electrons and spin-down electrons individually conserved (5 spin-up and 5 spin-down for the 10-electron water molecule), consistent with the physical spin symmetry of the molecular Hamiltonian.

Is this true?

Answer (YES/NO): NO